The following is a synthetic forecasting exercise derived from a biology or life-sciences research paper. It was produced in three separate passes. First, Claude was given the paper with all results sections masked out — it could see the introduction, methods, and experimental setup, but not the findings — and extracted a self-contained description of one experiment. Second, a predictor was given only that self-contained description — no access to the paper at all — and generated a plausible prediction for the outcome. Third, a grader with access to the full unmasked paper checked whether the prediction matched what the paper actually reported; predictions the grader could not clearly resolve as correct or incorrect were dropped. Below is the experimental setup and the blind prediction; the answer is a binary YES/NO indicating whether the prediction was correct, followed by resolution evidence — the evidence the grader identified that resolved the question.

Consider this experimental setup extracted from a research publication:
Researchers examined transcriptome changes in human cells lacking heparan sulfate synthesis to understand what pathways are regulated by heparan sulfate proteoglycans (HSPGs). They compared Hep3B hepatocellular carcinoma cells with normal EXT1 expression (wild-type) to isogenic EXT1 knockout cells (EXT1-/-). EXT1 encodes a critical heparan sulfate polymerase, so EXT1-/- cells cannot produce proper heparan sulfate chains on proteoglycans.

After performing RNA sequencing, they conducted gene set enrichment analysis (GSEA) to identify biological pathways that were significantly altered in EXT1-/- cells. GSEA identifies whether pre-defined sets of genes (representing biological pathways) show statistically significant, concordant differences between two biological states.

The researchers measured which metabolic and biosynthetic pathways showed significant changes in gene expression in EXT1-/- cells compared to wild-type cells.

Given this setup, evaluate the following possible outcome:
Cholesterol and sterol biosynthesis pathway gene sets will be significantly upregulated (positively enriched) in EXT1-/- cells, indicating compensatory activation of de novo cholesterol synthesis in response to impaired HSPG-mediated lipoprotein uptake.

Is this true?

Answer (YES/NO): NO